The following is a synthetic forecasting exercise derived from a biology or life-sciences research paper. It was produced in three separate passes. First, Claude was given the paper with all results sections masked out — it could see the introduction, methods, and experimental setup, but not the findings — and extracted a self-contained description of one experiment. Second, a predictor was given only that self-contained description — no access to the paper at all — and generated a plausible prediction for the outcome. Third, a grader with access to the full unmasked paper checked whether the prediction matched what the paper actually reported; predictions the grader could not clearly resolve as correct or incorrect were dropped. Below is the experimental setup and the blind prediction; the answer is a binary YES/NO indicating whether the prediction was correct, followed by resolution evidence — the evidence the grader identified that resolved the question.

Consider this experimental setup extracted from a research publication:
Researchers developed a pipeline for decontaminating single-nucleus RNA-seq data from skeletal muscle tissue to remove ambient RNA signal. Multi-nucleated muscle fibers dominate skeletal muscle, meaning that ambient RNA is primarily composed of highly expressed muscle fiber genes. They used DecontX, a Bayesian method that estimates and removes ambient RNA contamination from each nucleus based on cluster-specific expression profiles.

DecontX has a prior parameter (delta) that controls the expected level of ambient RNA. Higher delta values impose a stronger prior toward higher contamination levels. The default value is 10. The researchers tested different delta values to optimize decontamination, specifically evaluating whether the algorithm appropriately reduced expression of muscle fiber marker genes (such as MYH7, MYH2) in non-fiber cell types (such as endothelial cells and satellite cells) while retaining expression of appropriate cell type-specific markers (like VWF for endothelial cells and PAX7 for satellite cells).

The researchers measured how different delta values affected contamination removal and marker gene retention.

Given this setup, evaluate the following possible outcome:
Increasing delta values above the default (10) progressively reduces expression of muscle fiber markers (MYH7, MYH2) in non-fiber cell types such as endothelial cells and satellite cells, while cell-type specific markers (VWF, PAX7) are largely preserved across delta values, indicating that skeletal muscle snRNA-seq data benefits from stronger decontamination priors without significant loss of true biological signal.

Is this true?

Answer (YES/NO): YES